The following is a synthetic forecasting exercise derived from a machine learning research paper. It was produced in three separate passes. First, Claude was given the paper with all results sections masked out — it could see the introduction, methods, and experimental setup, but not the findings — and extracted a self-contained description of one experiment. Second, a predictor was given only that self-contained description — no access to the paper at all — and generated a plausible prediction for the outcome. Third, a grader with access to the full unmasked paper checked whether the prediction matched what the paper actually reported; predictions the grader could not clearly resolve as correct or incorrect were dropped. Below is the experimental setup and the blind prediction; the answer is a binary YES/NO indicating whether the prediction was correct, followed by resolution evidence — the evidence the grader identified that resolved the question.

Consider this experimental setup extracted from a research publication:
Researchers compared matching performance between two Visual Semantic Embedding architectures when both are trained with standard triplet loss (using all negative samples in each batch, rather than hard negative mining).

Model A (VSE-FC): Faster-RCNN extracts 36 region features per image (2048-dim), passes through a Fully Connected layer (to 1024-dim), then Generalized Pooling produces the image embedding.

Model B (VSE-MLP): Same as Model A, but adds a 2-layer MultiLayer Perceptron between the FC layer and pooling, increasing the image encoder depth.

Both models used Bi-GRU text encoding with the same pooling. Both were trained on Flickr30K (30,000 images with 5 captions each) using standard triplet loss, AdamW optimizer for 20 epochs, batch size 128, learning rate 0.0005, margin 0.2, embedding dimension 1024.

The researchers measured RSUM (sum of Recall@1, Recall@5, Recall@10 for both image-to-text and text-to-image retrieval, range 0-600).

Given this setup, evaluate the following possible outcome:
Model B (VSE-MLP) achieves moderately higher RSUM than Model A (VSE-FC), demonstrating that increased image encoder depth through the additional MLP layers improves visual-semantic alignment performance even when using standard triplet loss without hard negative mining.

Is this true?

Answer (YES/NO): NO